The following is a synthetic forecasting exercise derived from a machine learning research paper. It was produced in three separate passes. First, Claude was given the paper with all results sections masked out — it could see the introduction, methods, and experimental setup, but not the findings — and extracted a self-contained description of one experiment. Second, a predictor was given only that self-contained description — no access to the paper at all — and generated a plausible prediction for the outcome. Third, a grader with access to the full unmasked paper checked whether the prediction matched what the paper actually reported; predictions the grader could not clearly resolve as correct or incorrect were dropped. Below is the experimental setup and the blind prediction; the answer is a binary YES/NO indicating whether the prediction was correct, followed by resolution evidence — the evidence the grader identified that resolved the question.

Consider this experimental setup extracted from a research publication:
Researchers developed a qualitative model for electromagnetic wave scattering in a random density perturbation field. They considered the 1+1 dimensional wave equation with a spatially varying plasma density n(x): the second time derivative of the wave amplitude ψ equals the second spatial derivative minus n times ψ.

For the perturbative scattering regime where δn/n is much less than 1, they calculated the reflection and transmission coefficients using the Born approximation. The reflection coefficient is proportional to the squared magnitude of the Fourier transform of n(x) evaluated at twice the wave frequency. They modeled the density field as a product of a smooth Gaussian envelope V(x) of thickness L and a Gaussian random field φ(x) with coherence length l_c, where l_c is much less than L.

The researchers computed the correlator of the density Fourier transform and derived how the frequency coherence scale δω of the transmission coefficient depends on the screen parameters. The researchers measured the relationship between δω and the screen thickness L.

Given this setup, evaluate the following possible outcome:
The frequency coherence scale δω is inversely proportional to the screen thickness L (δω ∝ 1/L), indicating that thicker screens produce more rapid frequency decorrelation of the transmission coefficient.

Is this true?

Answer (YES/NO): YES